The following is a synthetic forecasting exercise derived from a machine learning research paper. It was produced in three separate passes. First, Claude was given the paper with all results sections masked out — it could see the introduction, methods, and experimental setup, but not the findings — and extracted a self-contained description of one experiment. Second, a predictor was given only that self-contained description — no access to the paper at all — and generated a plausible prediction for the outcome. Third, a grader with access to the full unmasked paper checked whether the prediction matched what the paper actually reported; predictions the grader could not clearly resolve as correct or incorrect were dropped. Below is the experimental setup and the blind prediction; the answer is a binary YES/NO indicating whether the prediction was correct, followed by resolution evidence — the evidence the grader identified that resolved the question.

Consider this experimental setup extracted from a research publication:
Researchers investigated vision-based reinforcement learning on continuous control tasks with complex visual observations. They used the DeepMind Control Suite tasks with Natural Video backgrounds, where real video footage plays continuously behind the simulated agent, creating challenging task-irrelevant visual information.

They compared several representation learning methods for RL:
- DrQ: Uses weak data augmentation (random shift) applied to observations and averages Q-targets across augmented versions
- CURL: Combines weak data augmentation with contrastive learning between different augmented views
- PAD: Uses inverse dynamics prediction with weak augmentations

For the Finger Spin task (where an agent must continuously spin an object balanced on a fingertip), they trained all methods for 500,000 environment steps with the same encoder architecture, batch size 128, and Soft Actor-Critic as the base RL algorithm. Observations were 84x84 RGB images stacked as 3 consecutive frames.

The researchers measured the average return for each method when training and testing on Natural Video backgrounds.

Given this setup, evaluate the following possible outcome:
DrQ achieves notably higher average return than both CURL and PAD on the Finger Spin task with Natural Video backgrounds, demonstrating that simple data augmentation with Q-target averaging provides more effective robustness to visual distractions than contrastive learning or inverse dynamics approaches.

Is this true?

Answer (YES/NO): NO